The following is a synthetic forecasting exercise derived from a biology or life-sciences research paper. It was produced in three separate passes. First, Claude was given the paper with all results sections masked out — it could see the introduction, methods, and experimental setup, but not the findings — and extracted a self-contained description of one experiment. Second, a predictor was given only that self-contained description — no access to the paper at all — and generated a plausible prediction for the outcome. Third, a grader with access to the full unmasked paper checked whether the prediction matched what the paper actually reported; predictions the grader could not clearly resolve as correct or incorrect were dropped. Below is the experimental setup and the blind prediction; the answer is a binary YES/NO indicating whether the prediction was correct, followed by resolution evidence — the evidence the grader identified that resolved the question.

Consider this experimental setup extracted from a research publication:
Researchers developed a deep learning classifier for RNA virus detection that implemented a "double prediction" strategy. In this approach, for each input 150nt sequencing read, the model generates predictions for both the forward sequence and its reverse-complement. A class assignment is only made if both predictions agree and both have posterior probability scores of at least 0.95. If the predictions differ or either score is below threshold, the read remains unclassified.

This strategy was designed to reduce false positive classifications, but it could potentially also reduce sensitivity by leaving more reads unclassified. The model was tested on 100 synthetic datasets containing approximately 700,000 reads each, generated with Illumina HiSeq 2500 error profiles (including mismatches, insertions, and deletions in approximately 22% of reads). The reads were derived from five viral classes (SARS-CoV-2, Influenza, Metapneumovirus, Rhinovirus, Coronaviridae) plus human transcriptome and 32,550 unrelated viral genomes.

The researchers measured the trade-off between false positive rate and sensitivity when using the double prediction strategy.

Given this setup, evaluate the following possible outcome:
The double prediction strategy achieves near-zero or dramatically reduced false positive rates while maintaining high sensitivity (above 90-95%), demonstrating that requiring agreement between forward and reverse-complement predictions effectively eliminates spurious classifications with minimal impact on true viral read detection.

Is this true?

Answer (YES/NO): YES